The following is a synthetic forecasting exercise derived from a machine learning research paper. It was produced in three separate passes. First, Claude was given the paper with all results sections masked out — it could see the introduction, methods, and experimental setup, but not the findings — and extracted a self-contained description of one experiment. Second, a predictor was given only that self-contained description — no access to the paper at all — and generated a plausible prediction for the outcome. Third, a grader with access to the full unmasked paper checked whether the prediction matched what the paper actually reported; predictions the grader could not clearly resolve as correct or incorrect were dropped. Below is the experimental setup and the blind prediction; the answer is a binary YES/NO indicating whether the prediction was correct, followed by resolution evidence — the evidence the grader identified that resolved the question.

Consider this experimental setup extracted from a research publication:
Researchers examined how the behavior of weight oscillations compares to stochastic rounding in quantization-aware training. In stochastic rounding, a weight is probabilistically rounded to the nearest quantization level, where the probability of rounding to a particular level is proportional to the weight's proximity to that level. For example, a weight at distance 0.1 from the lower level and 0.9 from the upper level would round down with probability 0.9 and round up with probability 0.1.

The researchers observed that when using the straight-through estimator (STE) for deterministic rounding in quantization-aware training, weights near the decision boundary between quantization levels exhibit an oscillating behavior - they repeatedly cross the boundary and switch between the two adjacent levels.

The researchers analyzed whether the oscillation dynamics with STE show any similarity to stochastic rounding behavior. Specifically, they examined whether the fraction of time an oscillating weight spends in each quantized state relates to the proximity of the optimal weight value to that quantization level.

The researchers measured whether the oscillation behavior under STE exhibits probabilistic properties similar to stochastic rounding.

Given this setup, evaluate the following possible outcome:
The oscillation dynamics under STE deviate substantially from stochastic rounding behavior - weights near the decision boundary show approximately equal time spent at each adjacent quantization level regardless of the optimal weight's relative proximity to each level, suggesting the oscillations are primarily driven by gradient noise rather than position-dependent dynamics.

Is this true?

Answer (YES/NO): NO